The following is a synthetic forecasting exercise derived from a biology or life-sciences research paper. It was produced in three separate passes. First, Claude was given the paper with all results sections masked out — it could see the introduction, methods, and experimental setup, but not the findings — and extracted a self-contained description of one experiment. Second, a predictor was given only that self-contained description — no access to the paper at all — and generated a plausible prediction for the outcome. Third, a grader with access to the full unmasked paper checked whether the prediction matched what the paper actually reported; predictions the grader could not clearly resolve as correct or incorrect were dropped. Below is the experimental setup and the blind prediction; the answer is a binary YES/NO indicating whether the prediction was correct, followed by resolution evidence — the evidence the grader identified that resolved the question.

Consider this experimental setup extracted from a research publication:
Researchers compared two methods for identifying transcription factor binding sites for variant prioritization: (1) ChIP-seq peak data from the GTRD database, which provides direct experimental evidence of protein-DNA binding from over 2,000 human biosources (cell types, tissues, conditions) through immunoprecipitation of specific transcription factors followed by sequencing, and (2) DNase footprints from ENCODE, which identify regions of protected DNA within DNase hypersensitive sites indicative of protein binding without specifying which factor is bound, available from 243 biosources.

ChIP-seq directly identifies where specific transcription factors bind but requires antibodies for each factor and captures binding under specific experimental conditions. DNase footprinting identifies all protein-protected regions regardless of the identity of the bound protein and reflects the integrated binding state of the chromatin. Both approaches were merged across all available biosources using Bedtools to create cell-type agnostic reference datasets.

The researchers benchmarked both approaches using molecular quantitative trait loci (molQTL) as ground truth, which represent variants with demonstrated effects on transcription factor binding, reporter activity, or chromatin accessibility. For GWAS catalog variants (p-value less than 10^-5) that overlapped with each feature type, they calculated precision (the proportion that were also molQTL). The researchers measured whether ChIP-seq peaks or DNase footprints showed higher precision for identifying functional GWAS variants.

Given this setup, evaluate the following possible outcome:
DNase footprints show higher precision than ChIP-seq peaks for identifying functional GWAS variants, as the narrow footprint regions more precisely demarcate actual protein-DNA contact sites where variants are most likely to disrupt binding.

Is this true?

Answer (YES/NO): YES